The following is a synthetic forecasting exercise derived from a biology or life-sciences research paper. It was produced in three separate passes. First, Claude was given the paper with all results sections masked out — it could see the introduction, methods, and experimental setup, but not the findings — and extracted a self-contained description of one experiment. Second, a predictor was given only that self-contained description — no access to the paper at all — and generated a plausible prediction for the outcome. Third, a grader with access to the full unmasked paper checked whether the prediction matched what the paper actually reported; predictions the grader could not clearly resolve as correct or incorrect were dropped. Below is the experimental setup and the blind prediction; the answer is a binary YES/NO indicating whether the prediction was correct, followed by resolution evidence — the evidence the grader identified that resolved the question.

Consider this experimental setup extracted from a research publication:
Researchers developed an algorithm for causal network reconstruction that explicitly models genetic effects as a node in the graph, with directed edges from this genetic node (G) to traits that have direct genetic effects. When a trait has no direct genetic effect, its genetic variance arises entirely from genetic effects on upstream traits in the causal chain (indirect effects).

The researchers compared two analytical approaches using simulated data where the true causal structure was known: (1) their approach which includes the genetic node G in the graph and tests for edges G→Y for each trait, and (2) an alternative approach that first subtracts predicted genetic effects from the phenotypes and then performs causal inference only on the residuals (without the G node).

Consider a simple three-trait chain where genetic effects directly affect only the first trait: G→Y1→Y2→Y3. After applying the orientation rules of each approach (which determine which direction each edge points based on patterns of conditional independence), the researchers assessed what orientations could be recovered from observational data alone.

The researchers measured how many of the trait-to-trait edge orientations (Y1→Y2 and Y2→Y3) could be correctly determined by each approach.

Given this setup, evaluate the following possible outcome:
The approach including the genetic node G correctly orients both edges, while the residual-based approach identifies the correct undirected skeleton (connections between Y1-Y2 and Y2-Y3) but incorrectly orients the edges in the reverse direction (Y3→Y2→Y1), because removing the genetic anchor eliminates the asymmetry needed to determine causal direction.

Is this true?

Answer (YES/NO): NO